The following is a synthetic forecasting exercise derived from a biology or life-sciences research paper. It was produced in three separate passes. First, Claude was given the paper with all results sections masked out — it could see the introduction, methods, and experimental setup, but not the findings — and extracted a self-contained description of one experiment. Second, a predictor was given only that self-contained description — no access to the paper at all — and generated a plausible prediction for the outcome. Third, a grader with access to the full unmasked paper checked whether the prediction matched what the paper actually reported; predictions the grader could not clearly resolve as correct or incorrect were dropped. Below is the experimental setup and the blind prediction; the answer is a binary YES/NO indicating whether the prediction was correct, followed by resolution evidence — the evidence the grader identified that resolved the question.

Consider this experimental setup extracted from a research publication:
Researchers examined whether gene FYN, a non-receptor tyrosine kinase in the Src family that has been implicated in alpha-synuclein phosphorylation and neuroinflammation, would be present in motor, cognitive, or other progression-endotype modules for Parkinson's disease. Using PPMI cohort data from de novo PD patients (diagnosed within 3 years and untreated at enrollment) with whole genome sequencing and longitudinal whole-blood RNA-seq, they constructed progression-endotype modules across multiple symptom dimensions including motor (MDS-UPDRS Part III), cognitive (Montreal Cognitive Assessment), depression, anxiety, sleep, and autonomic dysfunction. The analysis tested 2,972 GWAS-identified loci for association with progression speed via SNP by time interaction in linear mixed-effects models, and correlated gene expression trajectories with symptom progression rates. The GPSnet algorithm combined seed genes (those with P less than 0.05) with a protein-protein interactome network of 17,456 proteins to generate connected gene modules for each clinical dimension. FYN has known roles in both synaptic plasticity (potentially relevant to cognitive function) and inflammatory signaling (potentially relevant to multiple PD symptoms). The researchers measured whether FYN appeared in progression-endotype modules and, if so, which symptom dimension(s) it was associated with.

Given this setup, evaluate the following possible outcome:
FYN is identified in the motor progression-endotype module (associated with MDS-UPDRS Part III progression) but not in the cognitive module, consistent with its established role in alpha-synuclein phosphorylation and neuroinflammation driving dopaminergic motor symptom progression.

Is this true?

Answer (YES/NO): NO